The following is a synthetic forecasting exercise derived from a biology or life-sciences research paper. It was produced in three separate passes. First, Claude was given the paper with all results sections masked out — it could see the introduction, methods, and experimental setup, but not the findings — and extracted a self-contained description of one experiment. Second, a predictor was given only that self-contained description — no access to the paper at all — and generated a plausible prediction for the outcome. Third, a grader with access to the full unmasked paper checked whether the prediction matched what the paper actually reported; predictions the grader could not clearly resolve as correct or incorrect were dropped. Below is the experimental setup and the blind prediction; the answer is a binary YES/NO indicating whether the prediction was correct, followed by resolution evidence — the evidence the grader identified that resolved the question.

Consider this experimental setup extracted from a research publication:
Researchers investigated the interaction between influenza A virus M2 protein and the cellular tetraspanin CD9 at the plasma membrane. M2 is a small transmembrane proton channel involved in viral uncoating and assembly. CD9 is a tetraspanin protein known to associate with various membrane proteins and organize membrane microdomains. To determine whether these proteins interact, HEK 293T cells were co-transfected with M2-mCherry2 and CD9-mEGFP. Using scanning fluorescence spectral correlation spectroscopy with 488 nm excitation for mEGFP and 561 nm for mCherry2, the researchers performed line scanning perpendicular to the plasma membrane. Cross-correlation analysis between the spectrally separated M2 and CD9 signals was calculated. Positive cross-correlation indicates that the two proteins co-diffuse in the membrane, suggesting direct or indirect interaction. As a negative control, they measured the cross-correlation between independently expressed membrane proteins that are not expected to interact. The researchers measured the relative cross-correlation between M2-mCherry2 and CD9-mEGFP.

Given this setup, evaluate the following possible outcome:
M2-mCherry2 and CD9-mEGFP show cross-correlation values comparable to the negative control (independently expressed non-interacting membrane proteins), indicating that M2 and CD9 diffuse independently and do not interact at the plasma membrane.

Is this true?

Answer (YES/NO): YES